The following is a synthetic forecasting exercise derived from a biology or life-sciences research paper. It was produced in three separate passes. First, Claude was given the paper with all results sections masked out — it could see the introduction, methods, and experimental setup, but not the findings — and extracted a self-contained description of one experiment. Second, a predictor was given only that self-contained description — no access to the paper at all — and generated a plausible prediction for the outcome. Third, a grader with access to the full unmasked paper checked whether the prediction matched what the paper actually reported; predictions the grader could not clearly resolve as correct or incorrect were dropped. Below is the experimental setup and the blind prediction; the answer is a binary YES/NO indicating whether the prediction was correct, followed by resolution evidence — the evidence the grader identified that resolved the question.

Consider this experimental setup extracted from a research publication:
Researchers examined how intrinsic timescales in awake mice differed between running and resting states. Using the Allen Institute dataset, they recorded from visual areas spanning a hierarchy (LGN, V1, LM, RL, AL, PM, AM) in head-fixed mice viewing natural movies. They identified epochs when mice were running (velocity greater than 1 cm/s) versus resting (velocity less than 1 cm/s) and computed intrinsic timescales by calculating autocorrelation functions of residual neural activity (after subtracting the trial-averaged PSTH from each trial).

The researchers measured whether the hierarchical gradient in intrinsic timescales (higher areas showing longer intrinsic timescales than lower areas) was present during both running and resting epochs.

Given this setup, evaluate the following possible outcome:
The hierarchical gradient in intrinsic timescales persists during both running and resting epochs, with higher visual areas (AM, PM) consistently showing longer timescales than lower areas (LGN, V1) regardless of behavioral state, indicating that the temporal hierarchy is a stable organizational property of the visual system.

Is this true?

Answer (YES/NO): NO